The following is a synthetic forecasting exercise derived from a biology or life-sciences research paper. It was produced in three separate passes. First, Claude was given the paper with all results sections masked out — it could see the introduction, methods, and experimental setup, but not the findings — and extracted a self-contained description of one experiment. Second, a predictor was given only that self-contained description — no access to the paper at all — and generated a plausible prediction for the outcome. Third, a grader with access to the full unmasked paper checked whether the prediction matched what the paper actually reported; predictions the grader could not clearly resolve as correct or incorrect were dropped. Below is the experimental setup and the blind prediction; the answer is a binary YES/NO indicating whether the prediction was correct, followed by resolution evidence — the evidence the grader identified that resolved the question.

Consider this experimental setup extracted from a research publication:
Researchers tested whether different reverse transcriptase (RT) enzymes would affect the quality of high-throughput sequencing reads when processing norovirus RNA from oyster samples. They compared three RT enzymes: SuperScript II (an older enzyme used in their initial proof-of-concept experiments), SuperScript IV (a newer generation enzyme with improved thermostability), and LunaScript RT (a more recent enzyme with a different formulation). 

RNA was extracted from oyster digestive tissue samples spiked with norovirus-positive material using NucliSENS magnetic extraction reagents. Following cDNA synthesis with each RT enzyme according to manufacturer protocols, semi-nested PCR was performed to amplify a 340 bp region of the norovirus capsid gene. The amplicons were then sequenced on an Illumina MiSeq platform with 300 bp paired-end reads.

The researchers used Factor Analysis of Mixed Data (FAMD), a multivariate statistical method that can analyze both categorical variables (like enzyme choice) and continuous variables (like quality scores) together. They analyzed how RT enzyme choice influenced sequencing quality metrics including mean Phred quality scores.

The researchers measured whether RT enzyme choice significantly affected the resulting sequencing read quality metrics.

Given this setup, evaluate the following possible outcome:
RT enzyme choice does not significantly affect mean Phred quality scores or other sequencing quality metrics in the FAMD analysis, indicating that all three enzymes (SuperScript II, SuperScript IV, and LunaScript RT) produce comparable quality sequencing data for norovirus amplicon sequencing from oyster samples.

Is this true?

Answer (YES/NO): NO